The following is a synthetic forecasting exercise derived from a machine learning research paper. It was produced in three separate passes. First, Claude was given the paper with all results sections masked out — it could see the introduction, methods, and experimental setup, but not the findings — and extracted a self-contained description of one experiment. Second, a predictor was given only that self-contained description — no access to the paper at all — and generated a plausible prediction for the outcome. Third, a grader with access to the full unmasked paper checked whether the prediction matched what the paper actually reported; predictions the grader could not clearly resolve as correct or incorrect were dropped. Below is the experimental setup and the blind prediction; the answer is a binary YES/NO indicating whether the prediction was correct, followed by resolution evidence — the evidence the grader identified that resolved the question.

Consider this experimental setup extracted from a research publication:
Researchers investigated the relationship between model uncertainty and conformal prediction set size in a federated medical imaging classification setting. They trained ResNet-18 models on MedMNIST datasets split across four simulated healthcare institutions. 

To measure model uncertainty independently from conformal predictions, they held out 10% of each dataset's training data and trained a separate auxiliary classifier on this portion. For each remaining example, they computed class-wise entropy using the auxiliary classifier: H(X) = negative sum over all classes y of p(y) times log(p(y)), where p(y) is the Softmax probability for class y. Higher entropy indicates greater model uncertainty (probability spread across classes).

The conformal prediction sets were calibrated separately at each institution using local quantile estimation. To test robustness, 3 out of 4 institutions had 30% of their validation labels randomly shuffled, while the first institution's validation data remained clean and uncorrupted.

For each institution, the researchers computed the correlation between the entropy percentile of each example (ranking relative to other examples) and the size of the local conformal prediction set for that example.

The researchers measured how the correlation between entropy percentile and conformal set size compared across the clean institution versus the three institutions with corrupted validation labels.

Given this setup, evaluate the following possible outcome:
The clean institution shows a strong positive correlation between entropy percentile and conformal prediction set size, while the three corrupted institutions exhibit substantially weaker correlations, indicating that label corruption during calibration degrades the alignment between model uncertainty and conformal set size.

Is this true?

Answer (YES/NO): NO